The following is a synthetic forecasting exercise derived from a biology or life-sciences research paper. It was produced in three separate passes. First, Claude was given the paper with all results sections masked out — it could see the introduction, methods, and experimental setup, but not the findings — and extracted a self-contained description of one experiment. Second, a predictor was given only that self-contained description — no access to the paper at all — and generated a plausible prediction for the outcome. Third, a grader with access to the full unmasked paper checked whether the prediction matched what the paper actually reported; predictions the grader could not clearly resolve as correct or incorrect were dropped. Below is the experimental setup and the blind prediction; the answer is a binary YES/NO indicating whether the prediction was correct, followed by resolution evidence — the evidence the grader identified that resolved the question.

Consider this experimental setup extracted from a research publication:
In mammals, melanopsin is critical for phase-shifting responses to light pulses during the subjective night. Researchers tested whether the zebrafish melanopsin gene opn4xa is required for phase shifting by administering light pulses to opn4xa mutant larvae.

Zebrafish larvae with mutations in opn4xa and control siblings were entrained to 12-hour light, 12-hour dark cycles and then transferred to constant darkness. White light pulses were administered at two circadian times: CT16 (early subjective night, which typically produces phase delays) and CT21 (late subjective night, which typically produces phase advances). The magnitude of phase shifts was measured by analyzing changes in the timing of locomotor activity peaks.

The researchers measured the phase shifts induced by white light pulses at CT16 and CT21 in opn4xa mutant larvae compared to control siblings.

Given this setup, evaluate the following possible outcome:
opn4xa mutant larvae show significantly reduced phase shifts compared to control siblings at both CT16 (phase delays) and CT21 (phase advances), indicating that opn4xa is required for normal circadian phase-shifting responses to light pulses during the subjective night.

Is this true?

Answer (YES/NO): NO